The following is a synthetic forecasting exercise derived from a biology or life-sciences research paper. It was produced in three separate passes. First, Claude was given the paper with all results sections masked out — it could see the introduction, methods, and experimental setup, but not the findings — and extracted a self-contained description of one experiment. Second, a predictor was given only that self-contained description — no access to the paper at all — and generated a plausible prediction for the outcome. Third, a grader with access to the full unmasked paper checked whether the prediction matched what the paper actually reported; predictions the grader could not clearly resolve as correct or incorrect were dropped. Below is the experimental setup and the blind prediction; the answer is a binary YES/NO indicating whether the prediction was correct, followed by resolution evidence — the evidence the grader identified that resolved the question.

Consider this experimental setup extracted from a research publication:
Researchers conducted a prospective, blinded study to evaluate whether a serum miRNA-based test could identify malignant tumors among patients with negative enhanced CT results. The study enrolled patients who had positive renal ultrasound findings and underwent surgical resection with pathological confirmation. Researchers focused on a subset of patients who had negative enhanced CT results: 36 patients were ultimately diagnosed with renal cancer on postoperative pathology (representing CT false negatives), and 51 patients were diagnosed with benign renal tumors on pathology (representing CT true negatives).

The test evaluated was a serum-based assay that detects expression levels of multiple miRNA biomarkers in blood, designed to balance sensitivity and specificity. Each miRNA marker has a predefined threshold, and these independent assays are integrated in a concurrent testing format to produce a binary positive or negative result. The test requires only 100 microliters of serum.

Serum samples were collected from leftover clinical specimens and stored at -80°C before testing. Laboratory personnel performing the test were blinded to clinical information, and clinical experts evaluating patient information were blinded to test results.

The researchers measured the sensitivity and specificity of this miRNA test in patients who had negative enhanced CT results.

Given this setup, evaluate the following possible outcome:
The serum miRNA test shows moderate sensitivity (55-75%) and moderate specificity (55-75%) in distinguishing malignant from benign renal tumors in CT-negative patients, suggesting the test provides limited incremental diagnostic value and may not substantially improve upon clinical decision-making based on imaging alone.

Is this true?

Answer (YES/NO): NO